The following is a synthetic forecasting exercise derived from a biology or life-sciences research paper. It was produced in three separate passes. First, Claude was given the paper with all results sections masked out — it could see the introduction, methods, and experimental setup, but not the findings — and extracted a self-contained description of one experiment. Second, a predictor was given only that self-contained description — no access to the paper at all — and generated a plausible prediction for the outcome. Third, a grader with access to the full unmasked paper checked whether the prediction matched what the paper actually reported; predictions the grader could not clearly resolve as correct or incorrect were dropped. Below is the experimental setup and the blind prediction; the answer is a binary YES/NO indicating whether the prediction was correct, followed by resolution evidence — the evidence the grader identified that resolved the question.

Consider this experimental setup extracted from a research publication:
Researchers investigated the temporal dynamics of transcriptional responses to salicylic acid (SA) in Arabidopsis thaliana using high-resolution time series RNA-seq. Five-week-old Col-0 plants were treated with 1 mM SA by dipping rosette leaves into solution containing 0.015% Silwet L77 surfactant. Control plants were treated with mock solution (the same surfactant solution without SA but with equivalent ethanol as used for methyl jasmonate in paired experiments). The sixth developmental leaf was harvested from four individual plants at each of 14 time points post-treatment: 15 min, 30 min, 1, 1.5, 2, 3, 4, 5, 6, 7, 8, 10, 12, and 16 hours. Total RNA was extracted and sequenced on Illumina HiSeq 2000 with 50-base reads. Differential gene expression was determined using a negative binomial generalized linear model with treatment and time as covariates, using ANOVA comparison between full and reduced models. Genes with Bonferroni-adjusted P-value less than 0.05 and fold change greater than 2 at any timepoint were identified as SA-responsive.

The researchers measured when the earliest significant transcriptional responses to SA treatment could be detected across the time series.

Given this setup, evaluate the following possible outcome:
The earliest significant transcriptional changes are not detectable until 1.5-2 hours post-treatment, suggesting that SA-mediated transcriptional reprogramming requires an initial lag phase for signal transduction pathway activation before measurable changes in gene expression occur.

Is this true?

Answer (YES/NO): NO